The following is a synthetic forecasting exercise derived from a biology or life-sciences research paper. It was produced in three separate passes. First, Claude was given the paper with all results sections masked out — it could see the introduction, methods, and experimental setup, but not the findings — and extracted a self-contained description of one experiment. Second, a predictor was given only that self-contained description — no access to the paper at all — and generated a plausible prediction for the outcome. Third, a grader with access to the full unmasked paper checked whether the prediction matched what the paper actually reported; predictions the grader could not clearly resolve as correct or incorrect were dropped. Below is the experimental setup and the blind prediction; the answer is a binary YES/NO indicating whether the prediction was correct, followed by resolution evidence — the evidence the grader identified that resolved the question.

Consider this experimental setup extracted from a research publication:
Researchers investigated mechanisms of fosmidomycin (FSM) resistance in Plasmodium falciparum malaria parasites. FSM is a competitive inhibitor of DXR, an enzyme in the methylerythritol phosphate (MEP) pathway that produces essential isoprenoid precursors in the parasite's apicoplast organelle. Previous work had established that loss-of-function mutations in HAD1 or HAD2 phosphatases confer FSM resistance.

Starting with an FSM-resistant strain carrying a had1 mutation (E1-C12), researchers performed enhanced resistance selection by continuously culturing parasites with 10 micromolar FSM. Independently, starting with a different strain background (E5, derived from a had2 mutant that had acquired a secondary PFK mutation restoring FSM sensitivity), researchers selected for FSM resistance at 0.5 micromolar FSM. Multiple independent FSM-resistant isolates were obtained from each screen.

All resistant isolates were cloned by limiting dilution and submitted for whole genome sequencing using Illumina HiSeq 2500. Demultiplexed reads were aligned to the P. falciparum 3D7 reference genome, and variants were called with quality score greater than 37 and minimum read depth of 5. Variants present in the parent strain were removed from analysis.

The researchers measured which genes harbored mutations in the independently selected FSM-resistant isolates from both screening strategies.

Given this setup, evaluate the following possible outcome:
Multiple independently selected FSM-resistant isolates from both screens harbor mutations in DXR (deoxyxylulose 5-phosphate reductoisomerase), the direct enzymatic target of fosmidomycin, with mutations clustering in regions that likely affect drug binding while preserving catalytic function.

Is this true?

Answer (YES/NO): NO